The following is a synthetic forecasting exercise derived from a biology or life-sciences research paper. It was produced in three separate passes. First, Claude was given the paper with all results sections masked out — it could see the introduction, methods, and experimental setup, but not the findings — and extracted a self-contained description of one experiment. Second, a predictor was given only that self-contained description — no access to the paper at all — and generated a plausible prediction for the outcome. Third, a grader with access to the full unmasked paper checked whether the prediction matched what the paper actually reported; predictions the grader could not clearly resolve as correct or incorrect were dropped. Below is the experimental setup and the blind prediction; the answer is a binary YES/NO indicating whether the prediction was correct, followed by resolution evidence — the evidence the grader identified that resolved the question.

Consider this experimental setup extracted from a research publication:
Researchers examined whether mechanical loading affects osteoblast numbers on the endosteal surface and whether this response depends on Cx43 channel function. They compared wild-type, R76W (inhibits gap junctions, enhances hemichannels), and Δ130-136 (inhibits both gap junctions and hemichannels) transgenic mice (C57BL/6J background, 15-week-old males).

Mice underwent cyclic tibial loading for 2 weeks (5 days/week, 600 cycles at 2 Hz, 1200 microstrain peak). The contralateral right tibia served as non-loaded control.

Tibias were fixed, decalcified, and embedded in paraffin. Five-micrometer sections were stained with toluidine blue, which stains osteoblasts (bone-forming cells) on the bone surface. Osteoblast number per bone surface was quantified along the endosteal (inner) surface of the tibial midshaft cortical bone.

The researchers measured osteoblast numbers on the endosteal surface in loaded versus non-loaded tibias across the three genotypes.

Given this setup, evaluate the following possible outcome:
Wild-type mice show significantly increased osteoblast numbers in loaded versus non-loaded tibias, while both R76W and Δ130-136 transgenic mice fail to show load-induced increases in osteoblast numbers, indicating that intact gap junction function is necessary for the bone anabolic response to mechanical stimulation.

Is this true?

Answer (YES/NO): NO